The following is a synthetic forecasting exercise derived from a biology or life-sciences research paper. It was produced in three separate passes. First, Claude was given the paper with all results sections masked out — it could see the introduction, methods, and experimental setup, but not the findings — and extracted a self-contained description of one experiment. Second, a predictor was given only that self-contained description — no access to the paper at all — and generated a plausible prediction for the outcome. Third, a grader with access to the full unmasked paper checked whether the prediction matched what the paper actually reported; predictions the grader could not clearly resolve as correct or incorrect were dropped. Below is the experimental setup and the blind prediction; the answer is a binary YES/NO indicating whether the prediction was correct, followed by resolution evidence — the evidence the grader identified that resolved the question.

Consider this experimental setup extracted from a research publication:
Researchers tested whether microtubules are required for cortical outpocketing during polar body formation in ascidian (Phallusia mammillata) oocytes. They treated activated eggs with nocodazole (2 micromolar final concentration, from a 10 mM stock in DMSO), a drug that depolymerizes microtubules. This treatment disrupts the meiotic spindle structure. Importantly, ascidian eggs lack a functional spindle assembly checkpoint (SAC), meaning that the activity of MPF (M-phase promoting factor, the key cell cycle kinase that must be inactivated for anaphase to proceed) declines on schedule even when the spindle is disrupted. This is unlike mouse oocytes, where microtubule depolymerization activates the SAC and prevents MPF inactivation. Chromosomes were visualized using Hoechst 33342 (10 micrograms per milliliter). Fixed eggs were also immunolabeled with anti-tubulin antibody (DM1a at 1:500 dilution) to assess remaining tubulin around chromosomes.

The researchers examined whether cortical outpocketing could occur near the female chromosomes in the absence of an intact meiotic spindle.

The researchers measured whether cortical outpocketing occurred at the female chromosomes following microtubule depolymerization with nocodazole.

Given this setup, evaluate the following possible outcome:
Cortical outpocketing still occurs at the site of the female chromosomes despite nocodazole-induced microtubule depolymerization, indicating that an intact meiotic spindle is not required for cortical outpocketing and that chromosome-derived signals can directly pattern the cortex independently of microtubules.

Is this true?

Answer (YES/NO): YES